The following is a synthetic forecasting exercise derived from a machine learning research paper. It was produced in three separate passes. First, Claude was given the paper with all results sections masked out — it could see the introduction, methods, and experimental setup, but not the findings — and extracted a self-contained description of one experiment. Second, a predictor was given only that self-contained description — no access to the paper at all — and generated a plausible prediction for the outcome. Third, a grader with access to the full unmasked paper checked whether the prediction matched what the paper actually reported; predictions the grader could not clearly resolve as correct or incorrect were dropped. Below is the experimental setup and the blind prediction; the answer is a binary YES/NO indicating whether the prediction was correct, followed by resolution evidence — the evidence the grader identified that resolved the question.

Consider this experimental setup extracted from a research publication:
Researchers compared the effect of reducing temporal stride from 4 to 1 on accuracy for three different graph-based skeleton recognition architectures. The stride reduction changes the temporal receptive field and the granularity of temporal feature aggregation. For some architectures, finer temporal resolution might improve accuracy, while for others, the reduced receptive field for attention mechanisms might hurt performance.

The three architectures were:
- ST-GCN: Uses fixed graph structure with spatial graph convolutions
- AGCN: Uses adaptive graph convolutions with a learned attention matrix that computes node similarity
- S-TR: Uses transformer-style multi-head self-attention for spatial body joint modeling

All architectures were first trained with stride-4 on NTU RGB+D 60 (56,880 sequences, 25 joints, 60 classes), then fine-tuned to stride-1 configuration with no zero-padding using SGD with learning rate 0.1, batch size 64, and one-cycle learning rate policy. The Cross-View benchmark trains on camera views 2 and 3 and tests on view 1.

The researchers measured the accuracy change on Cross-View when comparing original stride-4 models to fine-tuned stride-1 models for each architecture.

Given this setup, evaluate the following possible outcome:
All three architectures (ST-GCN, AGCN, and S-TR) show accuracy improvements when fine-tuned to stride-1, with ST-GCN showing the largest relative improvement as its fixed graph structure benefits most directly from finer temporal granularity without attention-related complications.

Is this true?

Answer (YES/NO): NO